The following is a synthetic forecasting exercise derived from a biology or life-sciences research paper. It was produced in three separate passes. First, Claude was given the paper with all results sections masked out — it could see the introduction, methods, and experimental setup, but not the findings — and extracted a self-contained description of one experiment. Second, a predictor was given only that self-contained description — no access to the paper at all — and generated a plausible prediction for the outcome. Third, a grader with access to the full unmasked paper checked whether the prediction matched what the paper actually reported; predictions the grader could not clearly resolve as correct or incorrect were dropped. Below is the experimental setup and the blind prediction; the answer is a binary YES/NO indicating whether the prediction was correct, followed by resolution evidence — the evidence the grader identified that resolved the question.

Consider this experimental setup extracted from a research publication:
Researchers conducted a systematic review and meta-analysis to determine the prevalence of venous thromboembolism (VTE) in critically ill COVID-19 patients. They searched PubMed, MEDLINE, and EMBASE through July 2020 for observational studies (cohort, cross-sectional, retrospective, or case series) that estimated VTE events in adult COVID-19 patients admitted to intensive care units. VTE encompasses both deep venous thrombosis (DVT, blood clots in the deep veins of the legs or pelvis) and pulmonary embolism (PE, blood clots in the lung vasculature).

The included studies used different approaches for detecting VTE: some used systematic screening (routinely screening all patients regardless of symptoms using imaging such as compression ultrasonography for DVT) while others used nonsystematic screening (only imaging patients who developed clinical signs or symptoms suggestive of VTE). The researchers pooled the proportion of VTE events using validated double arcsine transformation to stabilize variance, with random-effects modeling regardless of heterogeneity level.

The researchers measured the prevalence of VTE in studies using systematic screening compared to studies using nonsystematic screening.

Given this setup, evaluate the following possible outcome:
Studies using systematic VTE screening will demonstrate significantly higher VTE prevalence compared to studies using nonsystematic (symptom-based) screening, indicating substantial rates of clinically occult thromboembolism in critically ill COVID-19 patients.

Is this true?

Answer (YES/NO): YES